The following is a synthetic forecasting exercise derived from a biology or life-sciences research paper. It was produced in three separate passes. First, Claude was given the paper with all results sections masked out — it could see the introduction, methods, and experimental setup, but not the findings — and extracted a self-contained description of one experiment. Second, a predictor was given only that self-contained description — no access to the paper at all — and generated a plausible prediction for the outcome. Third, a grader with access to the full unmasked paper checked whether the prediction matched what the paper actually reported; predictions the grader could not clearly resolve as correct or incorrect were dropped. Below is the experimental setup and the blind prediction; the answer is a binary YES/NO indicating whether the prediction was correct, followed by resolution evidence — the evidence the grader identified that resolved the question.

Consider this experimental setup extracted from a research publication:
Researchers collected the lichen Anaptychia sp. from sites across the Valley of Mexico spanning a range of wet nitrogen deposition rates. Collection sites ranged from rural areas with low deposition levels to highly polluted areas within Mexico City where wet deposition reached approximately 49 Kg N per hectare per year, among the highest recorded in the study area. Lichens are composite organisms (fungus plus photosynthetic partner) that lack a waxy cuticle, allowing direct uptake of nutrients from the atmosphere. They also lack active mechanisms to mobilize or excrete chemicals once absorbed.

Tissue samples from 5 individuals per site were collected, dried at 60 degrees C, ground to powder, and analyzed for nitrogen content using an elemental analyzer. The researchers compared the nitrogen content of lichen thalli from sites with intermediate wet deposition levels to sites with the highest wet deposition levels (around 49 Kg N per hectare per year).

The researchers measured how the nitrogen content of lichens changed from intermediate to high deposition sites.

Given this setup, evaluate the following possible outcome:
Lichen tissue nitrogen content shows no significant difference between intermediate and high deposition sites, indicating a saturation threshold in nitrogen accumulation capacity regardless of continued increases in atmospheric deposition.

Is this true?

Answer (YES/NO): NO